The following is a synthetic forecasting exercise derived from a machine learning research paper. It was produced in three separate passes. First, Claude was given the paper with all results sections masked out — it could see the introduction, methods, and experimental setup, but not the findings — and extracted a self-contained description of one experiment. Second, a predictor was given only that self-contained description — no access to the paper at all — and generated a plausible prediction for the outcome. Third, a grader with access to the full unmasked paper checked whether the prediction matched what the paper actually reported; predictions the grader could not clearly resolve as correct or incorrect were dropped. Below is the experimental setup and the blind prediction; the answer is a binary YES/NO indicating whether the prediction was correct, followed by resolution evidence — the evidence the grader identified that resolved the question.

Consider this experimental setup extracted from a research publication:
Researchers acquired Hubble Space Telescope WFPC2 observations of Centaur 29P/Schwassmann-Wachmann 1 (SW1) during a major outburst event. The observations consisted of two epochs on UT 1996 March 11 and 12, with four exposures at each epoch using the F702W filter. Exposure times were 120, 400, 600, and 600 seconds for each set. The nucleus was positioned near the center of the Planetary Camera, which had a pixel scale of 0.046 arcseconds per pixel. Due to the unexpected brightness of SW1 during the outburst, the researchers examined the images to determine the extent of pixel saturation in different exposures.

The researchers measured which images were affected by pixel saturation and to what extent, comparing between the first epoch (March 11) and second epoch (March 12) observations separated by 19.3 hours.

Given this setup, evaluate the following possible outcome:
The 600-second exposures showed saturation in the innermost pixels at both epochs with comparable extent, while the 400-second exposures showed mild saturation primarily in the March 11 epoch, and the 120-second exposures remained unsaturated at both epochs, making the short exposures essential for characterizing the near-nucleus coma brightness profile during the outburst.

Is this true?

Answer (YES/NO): NO